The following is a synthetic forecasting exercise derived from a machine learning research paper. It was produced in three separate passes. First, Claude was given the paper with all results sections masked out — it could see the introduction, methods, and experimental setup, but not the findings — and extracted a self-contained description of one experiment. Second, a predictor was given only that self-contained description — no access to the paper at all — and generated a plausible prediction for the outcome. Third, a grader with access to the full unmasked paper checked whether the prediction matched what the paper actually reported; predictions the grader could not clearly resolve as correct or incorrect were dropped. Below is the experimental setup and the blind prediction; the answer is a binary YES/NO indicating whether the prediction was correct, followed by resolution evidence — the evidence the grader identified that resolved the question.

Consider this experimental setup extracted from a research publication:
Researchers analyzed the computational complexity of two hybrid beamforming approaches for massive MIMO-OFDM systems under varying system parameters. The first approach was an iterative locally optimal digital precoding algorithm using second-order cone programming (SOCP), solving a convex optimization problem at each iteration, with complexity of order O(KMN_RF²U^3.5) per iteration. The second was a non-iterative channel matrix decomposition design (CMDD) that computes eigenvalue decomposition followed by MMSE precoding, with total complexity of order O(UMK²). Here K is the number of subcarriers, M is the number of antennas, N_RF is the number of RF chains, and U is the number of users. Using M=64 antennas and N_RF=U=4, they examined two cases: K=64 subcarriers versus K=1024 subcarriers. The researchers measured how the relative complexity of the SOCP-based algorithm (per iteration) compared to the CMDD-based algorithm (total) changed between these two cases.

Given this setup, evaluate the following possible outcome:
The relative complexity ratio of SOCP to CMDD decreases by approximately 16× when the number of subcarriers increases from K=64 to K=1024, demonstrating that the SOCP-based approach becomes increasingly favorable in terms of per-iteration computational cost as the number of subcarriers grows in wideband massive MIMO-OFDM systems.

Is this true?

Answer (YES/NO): YES